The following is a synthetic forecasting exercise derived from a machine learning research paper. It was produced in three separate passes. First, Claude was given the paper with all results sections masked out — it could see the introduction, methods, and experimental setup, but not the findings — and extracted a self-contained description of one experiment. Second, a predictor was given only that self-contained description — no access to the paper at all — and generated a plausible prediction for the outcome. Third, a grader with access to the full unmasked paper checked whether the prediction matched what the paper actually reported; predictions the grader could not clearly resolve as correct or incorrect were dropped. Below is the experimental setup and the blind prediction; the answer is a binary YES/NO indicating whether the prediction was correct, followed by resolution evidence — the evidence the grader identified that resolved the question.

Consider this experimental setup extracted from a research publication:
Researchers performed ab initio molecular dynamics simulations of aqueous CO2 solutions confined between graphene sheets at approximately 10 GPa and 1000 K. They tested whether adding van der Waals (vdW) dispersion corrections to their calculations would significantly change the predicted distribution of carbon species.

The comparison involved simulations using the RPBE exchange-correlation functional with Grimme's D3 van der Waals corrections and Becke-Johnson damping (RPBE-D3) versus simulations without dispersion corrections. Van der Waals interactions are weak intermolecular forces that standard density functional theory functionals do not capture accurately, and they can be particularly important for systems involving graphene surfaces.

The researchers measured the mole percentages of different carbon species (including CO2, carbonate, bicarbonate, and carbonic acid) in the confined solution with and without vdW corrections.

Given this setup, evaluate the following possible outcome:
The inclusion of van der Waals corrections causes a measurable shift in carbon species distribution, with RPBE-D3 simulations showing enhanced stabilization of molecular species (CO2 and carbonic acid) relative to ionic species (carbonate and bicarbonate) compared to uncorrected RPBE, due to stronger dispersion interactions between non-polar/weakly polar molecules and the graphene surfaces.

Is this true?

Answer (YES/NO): NO